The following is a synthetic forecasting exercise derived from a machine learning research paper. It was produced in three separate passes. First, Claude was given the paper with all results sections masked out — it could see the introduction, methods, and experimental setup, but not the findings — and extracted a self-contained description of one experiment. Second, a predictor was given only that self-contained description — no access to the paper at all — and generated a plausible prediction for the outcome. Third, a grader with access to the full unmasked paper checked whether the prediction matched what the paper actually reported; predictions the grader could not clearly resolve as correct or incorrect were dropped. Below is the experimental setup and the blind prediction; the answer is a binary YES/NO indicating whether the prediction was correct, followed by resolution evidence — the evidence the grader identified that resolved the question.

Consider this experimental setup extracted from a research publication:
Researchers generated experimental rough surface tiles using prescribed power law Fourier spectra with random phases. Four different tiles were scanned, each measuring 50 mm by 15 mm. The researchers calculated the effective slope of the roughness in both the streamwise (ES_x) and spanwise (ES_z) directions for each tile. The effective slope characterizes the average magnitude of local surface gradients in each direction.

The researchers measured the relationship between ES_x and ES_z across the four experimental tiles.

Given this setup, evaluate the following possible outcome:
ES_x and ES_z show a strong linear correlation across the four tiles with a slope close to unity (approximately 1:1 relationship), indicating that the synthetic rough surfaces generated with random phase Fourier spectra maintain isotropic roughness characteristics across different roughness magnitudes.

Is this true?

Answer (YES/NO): YES